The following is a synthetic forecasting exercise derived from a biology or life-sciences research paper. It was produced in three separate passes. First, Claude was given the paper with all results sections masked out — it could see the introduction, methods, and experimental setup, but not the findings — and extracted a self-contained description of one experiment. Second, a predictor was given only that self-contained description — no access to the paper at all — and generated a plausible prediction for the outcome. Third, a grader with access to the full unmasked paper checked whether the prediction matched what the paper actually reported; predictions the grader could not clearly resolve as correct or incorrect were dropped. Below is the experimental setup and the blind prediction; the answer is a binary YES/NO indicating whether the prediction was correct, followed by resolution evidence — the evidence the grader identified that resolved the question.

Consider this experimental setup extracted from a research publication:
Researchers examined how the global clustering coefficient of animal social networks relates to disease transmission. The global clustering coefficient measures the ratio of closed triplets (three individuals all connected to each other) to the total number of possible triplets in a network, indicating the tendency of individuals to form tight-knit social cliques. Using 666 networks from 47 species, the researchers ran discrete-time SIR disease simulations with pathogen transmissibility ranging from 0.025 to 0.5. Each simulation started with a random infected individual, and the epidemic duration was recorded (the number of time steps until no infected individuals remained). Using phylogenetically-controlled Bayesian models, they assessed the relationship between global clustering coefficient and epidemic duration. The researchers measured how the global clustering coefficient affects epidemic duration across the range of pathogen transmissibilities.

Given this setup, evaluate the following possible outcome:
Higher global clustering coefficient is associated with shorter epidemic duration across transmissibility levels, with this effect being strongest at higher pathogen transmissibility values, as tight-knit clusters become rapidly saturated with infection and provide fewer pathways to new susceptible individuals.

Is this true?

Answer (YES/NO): NO